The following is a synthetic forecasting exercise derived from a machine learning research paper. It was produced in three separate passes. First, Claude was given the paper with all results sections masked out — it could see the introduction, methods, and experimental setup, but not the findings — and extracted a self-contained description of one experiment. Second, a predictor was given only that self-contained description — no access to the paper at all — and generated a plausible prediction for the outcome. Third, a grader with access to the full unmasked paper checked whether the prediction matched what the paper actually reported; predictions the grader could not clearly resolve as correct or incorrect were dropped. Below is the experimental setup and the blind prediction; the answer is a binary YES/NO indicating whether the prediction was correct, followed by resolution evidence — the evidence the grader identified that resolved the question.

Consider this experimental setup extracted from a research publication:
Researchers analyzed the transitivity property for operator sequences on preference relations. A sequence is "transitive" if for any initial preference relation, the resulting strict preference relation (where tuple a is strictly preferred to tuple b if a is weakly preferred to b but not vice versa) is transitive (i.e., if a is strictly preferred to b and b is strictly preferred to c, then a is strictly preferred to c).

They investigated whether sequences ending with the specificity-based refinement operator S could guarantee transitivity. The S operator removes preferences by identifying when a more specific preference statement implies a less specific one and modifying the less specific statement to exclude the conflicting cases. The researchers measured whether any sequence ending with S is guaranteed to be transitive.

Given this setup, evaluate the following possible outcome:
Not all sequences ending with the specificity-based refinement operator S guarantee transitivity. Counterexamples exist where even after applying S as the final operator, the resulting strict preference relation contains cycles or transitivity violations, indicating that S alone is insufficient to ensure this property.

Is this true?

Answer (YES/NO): YES